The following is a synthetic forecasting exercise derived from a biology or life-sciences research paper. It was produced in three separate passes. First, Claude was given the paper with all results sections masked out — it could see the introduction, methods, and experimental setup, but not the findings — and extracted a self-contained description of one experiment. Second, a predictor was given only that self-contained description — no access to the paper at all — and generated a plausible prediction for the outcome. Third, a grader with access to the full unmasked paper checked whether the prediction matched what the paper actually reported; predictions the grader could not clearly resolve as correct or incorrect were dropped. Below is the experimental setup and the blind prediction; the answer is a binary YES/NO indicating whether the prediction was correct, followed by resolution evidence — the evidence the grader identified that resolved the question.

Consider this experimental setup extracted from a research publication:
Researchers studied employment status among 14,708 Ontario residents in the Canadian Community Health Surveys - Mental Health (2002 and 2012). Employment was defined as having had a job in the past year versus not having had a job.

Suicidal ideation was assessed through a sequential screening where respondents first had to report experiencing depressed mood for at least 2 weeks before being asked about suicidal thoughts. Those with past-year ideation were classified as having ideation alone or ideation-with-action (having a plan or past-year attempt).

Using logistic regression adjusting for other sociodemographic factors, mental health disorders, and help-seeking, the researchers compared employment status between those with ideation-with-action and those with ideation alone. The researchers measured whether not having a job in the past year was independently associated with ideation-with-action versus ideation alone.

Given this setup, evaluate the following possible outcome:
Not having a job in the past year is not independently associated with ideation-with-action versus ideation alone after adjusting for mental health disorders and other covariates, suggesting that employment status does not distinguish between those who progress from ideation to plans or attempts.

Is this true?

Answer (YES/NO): NO